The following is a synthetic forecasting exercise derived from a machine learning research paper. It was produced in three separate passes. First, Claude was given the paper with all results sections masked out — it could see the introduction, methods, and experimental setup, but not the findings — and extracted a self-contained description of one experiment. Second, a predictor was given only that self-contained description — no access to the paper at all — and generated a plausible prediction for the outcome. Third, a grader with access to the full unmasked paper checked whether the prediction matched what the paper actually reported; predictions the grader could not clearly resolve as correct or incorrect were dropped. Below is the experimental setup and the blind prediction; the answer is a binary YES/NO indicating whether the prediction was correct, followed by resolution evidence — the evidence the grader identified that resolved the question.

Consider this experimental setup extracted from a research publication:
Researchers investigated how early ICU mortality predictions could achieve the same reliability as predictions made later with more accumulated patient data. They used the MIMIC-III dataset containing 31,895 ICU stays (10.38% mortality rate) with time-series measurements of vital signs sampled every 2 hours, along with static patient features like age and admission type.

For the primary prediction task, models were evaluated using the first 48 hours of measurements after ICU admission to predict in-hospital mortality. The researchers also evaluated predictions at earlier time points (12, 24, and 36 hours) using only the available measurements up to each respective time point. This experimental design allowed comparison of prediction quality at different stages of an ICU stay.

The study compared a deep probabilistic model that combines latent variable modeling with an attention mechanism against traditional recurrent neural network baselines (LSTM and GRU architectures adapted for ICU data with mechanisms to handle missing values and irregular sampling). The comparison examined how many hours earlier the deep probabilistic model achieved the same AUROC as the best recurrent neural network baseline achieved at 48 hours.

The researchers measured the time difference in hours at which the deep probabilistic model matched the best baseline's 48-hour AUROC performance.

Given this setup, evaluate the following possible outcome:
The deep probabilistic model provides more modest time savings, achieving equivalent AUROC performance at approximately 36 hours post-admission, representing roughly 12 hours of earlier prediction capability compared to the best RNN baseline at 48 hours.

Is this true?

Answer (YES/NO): YES